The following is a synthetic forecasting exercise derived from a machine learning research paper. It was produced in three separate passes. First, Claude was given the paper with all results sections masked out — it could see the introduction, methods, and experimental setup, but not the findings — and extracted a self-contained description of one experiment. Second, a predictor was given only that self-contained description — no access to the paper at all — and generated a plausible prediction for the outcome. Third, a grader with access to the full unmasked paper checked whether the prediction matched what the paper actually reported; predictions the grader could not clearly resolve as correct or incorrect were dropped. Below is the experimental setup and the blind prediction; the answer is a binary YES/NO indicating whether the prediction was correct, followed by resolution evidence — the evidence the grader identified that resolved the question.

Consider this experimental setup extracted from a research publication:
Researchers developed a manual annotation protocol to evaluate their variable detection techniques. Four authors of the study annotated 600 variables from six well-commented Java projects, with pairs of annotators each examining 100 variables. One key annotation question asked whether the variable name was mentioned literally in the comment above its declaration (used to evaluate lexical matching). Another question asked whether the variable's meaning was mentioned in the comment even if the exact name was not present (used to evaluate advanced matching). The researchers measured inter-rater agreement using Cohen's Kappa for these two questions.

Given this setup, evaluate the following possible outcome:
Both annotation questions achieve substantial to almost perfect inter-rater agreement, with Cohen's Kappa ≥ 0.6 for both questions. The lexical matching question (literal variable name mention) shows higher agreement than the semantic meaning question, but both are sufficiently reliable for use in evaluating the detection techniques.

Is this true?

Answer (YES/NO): YES